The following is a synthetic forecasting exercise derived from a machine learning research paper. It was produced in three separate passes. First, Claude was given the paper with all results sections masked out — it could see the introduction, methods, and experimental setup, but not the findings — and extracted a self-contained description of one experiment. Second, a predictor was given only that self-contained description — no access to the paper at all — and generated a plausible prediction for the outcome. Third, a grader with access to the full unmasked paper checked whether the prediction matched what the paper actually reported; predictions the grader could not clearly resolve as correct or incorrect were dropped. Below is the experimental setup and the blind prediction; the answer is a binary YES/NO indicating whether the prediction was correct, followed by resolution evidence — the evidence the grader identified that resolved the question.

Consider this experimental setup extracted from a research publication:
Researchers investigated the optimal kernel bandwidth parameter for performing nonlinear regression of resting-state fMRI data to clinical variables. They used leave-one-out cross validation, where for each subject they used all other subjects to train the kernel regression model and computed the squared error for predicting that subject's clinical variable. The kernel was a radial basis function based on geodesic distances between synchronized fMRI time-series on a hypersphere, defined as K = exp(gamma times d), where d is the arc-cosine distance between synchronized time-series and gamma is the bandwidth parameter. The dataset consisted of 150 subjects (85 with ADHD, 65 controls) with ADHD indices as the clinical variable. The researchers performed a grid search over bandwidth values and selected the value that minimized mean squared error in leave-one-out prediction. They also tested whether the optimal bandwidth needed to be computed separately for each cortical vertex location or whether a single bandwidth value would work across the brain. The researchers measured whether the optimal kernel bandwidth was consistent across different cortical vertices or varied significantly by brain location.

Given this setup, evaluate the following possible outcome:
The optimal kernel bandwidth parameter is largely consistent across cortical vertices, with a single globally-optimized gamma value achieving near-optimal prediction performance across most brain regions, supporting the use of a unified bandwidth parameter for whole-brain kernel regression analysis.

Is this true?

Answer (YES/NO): YES